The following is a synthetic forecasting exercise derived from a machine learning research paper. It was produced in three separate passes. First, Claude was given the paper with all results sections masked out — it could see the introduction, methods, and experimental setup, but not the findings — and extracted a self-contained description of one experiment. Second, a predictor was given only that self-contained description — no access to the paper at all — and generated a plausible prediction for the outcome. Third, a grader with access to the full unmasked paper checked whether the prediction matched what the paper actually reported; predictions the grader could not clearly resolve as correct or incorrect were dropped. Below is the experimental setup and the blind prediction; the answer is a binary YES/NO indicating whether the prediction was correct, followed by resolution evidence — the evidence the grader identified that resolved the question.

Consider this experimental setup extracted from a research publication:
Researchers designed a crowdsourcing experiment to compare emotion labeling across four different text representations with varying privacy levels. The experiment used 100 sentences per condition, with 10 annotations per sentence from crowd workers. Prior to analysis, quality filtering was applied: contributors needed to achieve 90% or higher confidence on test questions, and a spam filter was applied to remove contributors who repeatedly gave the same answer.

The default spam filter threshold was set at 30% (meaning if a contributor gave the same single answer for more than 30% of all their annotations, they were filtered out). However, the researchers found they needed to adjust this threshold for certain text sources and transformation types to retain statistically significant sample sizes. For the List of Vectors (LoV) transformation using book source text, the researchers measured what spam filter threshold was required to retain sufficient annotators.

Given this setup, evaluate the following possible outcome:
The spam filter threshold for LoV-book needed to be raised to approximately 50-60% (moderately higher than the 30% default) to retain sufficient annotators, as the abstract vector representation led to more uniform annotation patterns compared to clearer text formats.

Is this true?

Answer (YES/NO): NO